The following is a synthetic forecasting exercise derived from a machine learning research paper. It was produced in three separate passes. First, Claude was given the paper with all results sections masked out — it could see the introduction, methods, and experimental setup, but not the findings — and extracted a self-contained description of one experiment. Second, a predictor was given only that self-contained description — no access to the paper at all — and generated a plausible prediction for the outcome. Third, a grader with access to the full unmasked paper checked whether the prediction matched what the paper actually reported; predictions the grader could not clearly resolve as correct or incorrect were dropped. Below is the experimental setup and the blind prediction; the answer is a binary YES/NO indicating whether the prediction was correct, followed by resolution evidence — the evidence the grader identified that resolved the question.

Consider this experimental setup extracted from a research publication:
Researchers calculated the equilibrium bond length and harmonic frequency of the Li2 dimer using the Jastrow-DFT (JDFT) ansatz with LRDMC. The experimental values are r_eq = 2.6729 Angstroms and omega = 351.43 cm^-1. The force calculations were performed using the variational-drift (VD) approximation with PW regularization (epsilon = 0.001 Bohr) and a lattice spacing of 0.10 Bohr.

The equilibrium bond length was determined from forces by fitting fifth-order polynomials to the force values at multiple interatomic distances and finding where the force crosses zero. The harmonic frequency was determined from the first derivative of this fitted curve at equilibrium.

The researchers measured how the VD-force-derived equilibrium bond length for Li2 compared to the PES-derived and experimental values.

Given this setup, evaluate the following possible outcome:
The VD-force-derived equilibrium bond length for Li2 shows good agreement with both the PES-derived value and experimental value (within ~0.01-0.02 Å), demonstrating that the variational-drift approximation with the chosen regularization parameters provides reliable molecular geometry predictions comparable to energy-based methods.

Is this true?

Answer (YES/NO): NO